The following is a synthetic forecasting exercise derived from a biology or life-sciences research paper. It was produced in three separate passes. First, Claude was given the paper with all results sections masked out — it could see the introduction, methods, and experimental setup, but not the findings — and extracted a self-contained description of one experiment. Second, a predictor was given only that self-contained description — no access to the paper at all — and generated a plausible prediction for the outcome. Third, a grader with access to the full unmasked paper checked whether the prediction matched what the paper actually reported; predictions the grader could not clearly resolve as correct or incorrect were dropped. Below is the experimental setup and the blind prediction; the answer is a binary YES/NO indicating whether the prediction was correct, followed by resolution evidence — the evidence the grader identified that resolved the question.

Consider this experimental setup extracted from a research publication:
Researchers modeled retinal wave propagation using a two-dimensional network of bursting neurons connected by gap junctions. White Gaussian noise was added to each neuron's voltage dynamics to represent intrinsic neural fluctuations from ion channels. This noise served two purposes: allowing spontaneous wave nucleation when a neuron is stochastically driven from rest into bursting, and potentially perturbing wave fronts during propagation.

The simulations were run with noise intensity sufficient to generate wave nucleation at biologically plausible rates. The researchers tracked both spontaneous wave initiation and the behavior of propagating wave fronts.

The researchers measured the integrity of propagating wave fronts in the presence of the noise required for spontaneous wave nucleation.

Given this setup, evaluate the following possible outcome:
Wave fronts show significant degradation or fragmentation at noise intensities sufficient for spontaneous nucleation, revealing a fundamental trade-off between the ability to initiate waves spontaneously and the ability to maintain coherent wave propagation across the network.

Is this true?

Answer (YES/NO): NO